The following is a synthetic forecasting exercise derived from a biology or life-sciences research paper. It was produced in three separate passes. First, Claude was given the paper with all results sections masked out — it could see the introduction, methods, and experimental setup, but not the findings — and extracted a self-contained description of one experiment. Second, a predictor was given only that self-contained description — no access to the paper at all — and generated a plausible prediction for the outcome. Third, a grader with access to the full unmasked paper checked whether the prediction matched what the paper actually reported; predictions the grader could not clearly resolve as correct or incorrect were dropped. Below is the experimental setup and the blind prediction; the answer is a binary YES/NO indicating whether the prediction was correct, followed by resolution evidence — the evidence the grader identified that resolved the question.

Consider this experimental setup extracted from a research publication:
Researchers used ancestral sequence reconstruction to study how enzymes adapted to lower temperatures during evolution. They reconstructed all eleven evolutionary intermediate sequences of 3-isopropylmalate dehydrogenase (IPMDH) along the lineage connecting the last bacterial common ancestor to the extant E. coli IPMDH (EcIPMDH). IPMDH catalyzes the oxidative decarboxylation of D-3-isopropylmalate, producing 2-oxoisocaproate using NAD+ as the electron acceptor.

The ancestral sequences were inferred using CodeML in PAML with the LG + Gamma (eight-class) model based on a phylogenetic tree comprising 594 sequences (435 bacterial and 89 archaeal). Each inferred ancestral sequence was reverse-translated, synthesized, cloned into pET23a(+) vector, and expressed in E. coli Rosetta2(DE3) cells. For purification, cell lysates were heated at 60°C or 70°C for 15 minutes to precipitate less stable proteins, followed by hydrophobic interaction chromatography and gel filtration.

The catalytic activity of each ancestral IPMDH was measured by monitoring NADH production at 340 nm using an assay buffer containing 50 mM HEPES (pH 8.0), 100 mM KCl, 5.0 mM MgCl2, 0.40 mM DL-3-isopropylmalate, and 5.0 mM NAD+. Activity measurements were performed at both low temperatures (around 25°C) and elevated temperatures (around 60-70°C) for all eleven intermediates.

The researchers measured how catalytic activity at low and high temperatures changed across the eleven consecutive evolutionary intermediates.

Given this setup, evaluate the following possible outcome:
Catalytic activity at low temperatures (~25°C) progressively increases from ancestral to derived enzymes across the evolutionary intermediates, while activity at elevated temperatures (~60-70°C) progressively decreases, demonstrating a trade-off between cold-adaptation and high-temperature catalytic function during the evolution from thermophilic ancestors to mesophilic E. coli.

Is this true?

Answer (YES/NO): NO